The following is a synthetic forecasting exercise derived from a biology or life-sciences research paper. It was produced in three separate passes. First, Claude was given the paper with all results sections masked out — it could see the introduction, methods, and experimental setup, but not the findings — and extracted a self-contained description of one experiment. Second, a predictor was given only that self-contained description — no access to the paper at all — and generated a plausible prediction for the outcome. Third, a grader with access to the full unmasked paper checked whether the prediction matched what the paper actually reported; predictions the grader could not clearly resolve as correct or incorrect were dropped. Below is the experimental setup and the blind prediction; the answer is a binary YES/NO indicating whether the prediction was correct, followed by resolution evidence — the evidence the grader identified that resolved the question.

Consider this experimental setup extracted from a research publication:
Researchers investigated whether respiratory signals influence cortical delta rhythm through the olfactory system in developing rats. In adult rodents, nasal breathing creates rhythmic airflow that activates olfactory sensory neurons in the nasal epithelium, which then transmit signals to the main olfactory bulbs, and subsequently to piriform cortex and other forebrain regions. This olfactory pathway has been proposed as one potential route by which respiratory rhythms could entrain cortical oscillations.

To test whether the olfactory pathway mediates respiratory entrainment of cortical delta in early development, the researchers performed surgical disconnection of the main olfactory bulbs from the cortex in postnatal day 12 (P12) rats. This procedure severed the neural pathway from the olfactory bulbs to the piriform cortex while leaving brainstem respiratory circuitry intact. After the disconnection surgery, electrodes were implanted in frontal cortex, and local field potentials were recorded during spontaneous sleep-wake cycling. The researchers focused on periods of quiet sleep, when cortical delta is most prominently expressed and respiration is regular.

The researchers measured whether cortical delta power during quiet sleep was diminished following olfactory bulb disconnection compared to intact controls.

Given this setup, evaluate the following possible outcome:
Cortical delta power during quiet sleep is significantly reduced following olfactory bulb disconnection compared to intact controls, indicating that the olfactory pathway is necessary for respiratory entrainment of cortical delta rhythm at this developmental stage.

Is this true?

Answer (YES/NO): NO